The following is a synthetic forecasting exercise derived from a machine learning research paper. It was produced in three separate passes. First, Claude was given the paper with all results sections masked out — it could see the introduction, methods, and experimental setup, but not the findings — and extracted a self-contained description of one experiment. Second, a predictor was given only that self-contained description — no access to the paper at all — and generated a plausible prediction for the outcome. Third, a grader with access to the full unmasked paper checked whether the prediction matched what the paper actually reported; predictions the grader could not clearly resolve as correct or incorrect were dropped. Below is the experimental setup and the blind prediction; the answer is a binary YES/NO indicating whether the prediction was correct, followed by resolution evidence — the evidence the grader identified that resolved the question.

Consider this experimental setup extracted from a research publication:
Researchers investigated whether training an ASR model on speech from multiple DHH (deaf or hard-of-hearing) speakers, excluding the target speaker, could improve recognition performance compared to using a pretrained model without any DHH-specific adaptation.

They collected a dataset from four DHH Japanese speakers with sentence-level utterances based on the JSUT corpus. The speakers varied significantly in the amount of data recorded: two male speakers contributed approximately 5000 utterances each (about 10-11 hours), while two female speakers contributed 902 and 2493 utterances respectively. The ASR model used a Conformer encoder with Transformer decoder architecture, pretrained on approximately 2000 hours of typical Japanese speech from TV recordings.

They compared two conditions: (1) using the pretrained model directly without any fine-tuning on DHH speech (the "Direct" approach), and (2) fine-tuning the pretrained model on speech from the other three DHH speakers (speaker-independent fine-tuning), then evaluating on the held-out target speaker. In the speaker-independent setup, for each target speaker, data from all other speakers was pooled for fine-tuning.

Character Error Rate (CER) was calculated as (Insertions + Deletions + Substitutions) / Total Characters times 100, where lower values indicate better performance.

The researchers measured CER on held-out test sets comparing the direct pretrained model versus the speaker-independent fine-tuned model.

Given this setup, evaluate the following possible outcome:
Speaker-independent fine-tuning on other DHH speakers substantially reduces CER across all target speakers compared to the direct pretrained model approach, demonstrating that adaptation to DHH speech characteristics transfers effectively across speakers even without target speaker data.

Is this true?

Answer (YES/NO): NO